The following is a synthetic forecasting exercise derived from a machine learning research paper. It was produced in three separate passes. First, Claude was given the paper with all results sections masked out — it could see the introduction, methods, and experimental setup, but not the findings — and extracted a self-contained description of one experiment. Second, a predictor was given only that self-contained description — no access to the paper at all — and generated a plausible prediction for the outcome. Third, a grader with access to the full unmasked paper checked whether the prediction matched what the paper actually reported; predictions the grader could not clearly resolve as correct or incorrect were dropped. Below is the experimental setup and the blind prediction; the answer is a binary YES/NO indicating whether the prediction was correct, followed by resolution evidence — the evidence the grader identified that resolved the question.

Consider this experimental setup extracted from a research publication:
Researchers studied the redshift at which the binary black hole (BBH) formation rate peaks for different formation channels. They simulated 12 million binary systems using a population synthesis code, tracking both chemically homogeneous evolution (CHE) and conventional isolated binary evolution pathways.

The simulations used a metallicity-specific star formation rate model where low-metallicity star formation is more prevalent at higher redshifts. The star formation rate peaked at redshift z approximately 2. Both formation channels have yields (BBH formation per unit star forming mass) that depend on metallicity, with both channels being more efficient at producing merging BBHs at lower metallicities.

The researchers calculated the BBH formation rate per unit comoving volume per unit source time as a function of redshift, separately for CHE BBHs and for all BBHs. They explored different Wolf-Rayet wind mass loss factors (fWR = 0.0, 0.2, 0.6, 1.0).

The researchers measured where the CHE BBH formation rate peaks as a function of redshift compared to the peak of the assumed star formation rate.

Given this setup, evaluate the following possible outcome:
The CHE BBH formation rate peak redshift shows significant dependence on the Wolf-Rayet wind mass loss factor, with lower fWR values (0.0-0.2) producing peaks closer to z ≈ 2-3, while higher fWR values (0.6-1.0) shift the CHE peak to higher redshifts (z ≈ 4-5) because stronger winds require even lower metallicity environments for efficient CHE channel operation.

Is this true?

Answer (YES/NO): NO